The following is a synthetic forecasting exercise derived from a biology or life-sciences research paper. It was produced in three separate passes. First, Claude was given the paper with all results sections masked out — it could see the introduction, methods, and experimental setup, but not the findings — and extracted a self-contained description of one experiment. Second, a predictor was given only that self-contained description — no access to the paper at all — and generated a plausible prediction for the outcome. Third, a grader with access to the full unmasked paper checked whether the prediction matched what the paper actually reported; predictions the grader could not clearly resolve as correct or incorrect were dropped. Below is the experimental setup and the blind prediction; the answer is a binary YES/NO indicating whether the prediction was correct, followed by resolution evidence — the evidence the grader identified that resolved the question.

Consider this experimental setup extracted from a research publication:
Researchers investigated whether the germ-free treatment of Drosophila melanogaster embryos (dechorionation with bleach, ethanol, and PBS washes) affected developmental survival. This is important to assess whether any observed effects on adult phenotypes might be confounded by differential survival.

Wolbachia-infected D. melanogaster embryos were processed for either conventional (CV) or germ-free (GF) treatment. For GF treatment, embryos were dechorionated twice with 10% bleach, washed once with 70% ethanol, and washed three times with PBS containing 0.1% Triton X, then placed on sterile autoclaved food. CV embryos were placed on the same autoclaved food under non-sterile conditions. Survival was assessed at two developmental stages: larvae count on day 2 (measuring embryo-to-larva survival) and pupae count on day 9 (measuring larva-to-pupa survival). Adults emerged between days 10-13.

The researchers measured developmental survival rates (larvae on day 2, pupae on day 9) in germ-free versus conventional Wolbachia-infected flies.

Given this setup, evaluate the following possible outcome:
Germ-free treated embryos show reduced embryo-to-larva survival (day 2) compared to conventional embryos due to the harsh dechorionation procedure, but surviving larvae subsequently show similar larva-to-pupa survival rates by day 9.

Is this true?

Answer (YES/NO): NO